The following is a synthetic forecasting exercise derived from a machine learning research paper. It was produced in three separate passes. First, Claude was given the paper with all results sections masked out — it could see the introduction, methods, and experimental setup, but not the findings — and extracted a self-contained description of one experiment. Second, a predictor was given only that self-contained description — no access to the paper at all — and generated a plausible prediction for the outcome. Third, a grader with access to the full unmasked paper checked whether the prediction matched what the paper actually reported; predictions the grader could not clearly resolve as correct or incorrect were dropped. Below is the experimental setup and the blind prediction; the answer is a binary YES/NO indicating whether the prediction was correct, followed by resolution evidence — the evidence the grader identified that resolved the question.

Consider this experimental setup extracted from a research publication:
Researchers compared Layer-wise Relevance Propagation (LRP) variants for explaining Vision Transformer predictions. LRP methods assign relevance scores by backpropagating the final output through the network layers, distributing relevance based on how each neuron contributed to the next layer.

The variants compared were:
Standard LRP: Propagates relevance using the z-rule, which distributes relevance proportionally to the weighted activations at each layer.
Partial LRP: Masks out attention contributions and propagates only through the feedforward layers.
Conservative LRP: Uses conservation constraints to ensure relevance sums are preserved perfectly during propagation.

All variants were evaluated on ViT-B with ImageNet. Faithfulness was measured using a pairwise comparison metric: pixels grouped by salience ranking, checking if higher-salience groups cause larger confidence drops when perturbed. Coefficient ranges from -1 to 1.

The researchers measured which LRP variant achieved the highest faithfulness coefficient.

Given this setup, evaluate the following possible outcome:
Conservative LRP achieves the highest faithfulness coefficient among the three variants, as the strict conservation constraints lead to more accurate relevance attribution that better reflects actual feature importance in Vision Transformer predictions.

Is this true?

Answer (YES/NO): NO